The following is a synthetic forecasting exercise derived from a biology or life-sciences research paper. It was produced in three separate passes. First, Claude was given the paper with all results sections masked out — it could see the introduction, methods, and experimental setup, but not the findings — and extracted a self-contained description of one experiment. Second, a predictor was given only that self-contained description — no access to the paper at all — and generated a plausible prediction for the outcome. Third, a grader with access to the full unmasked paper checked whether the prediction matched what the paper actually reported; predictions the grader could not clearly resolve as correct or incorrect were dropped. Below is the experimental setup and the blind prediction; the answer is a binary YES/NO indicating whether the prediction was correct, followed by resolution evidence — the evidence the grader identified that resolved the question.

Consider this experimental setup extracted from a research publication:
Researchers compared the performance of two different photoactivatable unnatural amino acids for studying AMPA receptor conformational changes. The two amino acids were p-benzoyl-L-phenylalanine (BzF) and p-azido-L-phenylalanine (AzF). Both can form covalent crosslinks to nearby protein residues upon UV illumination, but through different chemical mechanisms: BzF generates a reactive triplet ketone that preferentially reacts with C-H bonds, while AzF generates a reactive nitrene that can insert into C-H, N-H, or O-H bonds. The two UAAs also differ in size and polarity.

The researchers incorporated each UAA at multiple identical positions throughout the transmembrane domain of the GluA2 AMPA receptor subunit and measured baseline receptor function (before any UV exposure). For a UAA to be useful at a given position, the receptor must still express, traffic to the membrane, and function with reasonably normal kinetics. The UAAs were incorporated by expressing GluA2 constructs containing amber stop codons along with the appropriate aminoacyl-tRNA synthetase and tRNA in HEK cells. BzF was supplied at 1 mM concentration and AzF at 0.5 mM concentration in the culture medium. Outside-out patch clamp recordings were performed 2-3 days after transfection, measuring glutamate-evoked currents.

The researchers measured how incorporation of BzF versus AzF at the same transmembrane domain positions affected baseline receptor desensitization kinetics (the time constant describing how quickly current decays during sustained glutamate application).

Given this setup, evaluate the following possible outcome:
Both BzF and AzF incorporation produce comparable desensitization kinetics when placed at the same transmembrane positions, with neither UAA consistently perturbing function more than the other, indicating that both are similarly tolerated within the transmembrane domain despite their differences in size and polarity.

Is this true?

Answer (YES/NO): NO